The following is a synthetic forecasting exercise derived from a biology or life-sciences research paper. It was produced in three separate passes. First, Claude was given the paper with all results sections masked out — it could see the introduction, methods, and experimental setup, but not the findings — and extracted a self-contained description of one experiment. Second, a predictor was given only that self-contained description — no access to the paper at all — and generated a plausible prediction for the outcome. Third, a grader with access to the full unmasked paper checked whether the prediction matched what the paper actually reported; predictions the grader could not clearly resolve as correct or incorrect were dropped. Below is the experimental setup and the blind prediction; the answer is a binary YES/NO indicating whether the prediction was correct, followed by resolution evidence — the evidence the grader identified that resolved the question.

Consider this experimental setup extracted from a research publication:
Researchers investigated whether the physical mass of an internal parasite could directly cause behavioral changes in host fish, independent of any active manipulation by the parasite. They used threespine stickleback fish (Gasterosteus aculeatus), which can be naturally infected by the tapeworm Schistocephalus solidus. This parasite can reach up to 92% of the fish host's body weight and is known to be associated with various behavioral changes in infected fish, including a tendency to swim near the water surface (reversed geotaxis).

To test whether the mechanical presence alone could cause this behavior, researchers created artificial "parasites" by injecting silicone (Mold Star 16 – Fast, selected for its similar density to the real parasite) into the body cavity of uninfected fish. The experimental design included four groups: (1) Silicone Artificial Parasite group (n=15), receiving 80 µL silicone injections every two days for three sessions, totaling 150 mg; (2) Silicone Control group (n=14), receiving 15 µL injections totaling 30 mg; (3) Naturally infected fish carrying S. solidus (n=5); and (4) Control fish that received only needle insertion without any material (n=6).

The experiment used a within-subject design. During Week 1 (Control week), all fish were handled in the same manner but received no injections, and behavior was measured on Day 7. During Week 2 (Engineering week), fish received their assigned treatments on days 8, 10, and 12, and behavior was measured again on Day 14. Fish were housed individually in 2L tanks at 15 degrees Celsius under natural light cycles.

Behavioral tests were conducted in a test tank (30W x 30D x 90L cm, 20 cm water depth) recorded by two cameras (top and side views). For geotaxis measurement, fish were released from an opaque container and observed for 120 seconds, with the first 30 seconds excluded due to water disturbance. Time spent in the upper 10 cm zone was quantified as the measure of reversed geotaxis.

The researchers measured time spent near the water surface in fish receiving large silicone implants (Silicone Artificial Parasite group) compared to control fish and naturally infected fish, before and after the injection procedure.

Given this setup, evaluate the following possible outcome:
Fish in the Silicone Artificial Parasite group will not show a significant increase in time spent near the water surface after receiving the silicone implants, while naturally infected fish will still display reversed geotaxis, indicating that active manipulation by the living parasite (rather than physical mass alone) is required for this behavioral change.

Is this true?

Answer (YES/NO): NO